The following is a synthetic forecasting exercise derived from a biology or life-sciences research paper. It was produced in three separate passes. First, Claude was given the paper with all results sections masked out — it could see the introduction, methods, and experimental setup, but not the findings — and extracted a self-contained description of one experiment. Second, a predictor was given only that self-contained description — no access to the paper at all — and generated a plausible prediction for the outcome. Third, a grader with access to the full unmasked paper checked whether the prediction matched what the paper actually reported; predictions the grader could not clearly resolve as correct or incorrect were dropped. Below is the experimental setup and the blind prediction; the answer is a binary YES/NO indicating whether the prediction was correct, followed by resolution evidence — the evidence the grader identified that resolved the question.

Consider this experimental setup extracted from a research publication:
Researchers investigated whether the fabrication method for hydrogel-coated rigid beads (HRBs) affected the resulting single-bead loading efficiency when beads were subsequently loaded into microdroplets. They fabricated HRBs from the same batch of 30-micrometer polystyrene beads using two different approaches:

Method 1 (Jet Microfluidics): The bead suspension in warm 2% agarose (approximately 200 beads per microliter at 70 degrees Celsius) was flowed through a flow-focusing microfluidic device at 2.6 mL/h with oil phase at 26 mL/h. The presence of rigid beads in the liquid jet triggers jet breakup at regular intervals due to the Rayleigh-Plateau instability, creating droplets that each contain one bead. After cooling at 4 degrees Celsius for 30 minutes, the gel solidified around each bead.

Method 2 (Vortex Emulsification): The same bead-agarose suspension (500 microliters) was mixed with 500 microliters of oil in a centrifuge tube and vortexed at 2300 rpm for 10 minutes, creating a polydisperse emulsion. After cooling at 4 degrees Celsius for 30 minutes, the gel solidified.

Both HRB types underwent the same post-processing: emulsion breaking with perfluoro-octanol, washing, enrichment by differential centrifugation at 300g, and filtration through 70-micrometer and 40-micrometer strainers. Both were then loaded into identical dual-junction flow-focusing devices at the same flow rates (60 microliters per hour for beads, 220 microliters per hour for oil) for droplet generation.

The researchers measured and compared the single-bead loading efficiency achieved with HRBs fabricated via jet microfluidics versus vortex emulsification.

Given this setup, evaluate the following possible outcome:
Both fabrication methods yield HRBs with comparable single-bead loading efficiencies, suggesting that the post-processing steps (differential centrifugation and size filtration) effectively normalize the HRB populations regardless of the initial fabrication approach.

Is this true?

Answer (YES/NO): NO